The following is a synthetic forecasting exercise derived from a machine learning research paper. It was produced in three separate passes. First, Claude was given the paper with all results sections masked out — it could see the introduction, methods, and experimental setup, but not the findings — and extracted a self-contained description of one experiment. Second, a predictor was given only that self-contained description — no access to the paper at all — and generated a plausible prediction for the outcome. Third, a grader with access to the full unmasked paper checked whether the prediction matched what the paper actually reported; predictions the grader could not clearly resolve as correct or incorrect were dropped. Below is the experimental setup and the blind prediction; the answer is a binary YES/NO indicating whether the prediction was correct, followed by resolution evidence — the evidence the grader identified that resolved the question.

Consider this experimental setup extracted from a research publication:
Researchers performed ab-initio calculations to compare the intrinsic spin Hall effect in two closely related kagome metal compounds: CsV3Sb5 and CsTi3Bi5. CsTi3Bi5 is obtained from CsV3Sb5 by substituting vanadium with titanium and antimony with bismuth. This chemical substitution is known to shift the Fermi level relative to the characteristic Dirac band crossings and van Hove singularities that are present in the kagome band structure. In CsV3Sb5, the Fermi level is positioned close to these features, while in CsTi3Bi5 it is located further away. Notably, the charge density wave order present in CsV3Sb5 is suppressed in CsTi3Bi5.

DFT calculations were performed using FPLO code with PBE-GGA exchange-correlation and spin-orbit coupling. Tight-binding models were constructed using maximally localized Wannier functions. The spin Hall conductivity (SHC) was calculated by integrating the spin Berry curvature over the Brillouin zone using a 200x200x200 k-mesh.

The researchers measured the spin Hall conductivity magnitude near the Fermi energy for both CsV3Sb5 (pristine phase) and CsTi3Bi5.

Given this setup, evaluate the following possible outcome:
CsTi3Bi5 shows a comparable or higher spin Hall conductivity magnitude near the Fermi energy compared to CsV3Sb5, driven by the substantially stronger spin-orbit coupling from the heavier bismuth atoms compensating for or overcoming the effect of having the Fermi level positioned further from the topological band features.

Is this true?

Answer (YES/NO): NO